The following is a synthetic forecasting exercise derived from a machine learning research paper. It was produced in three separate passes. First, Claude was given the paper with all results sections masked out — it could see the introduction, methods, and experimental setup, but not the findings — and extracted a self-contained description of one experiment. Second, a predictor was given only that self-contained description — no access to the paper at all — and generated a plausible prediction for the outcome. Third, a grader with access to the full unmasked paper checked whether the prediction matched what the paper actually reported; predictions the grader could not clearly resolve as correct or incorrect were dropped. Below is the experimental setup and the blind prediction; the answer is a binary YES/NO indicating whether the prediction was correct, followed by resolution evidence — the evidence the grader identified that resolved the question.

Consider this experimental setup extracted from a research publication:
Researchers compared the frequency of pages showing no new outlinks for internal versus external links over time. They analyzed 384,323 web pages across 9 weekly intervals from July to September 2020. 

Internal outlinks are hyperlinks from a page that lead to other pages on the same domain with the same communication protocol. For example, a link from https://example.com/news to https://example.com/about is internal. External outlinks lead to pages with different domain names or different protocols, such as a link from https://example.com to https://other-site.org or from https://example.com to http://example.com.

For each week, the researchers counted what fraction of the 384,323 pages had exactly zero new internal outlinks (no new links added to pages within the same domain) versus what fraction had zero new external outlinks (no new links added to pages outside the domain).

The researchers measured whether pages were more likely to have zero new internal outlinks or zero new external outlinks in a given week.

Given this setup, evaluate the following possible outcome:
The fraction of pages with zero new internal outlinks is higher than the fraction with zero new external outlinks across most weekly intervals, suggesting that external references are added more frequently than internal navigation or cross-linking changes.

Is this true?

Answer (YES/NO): NO